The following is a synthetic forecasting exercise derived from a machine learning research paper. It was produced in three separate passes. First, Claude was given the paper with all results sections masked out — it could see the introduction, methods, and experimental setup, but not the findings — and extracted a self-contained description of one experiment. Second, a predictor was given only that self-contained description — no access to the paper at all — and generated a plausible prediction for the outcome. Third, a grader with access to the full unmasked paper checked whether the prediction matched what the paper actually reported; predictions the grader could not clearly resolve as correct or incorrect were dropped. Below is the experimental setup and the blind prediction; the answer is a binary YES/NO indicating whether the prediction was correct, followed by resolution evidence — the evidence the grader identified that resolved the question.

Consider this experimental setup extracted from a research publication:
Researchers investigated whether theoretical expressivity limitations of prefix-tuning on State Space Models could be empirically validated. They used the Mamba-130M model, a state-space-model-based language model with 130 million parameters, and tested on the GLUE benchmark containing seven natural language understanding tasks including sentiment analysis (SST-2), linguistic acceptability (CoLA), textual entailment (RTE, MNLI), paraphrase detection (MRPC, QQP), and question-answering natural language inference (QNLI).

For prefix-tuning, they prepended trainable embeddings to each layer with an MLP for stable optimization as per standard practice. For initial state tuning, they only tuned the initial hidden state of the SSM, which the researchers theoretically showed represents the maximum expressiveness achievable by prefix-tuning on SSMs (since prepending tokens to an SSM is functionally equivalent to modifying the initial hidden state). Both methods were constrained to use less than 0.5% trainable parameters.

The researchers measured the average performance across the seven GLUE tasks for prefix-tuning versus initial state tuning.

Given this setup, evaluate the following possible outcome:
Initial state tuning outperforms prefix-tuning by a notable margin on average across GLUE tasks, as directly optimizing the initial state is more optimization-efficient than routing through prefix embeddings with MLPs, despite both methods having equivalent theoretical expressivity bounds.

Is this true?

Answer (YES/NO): YES